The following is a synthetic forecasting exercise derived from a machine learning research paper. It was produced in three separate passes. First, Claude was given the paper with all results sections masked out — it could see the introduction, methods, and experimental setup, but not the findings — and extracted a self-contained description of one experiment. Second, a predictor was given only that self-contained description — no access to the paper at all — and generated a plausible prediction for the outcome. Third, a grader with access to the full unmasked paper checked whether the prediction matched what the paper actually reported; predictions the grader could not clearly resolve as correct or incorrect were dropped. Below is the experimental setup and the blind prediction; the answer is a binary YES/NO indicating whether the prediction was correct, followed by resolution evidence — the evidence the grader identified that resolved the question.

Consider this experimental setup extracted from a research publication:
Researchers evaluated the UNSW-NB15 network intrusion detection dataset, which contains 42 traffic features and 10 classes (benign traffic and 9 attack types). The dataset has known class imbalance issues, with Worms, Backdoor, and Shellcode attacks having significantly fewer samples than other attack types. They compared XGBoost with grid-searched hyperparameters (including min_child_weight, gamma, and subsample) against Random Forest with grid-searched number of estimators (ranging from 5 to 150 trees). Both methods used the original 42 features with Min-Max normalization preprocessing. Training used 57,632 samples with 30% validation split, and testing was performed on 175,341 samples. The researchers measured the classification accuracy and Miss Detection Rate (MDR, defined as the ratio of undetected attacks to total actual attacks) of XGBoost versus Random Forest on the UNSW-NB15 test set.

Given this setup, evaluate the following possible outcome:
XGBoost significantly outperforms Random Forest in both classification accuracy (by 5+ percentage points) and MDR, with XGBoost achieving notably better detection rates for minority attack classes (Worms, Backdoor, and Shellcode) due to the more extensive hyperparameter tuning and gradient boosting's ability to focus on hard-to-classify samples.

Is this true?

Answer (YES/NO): NO